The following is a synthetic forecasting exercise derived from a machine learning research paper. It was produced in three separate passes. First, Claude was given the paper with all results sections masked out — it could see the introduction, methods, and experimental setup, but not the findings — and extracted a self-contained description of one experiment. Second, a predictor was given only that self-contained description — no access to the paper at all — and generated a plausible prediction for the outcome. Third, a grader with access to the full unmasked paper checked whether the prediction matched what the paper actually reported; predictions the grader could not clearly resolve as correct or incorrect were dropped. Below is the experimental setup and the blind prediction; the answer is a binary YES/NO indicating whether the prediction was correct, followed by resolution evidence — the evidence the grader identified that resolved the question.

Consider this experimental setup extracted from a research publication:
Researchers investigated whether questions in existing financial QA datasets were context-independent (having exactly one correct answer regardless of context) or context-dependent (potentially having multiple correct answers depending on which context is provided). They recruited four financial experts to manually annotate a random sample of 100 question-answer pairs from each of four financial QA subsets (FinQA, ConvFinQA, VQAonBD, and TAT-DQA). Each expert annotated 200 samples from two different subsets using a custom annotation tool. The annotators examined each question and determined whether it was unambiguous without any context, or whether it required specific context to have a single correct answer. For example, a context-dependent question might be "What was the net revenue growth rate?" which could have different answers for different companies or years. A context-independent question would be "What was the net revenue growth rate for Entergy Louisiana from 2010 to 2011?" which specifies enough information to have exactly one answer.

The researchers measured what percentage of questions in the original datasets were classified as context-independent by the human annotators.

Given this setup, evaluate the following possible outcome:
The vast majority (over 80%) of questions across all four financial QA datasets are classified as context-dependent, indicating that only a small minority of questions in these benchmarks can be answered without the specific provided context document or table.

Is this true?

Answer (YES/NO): YES